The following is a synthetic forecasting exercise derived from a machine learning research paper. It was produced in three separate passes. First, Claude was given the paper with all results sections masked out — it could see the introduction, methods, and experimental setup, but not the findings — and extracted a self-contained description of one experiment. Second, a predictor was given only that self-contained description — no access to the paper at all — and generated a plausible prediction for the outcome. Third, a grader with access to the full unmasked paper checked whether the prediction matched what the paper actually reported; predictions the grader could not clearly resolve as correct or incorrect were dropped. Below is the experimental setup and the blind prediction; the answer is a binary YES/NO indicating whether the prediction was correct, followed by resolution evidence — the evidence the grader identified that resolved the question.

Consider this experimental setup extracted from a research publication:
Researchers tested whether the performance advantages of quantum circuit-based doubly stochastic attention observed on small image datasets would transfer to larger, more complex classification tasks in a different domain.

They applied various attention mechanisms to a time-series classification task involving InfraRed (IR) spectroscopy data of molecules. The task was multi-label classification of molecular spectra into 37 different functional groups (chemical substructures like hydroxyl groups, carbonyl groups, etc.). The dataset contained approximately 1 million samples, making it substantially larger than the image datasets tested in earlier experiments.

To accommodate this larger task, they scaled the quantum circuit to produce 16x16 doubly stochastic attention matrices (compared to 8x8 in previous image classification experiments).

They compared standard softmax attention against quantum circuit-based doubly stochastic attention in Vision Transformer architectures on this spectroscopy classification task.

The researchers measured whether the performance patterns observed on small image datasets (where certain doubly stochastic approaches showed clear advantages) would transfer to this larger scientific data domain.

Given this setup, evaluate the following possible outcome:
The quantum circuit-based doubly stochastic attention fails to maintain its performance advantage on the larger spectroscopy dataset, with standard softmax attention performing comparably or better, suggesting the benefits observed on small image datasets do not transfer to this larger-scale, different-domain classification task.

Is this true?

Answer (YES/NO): YES